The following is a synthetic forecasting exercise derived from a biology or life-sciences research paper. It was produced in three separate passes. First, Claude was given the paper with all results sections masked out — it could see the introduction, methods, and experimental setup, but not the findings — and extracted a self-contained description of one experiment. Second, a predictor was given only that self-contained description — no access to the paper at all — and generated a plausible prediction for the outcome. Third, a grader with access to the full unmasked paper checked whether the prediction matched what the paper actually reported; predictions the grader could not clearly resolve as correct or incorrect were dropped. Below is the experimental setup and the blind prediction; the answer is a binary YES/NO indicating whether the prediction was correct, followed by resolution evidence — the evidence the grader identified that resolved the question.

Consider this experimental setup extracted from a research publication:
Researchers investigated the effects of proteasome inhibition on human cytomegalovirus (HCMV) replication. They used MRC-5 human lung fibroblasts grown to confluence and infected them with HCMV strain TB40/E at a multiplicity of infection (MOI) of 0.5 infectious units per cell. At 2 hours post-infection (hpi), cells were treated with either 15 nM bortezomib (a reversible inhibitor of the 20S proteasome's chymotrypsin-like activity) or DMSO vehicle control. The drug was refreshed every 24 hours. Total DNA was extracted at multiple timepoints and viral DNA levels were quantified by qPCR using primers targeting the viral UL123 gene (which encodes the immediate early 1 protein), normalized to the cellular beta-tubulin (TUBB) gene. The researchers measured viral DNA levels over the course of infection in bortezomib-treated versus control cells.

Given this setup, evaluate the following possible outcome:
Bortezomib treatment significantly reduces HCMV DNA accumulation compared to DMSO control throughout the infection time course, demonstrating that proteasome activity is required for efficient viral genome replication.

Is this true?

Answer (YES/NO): YES